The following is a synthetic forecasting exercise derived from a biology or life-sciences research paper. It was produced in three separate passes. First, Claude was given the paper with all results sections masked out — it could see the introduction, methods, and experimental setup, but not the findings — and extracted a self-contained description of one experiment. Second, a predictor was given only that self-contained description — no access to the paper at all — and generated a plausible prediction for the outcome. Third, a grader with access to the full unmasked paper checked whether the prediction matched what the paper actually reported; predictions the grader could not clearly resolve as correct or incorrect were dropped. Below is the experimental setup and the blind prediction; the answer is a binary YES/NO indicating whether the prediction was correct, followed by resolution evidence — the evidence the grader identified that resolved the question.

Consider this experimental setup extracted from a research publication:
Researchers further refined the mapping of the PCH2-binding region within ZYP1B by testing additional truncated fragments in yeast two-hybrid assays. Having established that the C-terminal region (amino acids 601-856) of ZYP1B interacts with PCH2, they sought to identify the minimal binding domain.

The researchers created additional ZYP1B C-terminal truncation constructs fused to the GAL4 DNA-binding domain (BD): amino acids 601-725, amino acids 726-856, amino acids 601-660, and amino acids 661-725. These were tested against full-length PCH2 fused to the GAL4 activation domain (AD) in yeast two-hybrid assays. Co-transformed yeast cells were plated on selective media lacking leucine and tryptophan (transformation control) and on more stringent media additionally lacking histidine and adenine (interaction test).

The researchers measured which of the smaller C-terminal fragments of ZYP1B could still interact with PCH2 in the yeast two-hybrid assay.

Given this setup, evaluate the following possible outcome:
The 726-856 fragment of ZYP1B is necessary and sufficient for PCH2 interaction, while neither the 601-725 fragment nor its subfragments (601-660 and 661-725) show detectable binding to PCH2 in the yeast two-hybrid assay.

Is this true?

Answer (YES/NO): NO